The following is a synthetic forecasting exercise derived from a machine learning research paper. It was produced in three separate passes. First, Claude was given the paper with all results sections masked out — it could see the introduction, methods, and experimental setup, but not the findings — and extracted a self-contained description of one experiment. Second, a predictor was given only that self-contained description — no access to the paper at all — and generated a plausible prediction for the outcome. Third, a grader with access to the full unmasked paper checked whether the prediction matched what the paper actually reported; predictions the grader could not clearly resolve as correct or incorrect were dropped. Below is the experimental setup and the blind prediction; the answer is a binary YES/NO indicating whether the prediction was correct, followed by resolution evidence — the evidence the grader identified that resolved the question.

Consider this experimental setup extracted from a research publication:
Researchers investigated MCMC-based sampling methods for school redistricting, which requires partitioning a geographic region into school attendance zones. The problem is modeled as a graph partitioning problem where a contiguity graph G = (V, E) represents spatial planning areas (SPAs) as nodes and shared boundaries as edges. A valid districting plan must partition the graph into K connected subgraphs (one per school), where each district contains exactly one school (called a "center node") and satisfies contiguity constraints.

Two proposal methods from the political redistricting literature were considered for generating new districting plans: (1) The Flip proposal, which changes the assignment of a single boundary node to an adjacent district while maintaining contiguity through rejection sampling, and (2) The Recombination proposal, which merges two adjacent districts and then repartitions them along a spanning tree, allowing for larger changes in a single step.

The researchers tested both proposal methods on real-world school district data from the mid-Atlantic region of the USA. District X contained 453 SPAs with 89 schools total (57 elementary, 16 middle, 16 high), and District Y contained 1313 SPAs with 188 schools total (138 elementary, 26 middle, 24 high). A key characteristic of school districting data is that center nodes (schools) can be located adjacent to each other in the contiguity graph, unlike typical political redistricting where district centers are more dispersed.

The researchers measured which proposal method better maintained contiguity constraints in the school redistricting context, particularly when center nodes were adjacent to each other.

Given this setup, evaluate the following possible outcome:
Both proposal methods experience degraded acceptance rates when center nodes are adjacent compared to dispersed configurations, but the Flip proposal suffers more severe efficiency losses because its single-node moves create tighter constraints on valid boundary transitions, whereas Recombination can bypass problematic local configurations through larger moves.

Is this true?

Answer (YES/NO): NO